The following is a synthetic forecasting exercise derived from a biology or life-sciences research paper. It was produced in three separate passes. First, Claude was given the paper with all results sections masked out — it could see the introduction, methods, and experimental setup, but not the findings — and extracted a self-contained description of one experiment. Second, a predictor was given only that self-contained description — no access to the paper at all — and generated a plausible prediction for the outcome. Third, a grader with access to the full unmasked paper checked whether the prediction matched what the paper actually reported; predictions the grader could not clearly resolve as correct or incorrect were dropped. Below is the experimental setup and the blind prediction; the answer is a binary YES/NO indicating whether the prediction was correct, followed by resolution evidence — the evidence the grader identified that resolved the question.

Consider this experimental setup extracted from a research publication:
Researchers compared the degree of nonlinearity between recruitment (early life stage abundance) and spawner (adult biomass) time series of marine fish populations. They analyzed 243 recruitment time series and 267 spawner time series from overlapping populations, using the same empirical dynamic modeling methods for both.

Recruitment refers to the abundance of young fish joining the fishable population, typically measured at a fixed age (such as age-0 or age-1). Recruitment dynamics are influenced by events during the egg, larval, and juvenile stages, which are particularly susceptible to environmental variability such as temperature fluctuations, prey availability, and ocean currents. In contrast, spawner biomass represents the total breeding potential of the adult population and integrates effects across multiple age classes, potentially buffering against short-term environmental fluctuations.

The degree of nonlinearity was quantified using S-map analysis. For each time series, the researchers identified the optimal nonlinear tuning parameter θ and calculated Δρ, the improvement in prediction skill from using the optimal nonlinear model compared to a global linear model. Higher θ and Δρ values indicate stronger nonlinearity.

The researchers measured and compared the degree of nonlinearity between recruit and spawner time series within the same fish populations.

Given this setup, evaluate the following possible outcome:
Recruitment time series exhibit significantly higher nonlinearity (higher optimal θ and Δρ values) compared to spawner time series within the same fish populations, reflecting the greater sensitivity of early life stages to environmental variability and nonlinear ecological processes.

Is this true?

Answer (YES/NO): NO